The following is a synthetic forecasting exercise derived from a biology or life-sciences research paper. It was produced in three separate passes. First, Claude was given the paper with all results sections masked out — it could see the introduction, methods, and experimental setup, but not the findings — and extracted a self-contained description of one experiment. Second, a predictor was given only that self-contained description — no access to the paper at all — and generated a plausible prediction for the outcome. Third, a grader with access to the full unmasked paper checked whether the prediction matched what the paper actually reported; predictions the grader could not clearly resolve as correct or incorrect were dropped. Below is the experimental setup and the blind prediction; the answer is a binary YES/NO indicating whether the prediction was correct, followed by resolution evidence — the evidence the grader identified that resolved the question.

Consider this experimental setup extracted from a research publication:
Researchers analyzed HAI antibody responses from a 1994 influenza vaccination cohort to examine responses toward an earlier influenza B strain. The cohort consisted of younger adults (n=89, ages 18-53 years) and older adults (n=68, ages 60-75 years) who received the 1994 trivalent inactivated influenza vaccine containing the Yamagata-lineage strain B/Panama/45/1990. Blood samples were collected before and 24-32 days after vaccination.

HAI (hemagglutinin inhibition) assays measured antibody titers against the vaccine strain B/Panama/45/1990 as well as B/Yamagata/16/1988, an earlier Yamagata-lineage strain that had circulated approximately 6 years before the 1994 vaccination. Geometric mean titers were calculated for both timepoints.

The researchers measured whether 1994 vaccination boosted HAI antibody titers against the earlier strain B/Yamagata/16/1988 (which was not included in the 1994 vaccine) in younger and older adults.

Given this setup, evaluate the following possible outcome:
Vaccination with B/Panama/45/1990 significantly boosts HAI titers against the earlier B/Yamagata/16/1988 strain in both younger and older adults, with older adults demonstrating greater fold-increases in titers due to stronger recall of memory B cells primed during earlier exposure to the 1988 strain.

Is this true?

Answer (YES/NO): NO